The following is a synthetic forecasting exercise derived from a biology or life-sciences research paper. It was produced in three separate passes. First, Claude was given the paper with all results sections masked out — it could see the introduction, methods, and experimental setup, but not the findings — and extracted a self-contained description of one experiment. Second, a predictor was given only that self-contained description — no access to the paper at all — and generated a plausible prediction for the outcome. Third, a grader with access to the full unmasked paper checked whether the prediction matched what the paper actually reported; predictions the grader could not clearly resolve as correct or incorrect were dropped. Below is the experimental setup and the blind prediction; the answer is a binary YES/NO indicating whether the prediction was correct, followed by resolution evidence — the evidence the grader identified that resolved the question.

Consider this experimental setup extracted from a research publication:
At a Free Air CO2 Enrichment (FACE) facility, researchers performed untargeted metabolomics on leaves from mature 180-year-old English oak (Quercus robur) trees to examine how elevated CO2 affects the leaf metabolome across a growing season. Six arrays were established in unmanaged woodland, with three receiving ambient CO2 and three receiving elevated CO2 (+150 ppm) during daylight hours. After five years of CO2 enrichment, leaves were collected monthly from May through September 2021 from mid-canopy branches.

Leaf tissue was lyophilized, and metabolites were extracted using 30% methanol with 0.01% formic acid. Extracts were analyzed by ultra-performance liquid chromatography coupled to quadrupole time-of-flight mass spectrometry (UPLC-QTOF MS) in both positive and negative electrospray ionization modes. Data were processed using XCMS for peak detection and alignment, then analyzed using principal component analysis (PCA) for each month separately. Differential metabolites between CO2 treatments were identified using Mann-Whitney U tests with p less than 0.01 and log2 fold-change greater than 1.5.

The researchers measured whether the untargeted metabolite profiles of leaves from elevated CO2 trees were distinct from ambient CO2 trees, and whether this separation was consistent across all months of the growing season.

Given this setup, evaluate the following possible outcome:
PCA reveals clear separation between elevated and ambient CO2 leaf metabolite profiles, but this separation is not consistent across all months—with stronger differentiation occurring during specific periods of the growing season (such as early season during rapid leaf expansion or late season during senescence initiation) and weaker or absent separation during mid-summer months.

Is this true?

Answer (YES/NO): NO